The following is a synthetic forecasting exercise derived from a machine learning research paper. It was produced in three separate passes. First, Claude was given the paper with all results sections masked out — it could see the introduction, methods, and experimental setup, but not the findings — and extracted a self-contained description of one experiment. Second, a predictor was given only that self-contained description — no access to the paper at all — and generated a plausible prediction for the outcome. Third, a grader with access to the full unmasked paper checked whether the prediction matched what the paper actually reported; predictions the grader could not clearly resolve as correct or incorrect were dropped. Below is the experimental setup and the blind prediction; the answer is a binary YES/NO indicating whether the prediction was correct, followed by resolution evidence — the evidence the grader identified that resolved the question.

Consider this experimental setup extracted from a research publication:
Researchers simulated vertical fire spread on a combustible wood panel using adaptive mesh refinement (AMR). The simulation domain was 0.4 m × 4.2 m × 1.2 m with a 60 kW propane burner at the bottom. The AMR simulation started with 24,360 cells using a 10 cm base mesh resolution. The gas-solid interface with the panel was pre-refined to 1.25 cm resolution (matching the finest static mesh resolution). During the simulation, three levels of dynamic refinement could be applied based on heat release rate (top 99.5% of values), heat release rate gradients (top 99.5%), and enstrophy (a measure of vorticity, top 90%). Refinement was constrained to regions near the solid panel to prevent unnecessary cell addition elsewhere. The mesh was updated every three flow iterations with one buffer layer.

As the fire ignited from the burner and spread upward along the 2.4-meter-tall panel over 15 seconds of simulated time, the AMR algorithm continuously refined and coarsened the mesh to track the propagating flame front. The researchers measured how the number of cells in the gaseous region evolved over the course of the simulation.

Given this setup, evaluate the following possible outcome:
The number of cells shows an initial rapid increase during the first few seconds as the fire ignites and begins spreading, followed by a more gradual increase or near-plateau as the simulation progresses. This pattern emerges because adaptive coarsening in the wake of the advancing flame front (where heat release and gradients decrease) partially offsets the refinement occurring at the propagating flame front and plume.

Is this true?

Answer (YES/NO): NO